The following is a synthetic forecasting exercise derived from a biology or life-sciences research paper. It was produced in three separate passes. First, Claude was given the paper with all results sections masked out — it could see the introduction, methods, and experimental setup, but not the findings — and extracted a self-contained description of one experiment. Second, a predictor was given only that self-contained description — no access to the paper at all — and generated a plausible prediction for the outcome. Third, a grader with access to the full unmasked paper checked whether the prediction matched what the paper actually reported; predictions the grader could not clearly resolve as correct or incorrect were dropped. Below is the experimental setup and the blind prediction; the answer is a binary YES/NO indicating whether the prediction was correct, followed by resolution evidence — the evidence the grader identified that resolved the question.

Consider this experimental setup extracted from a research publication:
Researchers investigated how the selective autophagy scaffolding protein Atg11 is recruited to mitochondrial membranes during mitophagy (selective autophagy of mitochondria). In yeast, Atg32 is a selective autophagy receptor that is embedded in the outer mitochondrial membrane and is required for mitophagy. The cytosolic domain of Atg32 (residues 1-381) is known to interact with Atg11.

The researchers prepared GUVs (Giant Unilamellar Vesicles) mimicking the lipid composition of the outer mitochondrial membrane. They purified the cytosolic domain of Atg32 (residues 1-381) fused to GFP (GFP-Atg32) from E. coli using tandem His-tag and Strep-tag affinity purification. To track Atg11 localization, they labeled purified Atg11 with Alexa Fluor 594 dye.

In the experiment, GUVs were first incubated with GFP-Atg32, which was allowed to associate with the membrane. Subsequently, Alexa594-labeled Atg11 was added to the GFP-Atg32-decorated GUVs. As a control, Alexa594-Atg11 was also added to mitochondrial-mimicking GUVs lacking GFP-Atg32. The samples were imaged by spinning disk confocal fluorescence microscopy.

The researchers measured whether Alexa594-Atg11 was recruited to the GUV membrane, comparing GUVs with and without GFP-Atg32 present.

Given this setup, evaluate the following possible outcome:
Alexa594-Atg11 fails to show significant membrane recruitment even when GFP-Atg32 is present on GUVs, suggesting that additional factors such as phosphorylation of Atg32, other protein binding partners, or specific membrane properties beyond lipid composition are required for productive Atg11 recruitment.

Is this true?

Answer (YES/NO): NO